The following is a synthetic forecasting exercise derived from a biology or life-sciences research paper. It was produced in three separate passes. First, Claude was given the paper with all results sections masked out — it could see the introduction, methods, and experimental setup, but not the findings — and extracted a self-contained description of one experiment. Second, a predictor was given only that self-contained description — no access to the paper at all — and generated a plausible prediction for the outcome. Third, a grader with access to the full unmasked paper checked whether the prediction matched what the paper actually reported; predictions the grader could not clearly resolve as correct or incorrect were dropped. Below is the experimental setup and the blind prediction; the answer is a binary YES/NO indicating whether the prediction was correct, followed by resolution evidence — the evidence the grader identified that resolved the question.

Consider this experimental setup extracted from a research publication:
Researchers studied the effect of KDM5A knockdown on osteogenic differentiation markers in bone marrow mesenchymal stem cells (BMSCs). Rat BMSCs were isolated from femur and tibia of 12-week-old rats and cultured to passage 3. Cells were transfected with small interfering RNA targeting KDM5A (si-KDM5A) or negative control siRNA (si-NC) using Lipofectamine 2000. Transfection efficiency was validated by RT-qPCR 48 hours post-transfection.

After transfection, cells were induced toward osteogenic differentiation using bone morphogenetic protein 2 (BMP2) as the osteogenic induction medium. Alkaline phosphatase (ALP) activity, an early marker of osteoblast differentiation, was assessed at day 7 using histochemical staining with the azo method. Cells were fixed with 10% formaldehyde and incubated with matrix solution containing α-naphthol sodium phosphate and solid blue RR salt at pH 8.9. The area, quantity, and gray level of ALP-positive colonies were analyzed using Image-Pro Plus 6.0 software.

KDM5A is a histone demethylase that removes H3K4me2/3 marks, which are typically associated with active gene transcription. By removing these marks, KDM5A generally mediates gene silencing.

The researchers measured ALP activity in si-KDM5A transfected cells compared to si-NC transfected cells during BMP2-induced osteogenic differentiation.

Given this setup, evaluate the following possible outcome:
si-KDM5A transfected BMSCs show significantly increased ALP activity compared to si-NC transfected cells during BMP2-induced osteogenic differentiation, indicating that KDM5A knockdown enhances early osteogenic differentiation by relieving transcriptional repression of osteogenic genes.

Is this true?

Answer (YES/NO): YES